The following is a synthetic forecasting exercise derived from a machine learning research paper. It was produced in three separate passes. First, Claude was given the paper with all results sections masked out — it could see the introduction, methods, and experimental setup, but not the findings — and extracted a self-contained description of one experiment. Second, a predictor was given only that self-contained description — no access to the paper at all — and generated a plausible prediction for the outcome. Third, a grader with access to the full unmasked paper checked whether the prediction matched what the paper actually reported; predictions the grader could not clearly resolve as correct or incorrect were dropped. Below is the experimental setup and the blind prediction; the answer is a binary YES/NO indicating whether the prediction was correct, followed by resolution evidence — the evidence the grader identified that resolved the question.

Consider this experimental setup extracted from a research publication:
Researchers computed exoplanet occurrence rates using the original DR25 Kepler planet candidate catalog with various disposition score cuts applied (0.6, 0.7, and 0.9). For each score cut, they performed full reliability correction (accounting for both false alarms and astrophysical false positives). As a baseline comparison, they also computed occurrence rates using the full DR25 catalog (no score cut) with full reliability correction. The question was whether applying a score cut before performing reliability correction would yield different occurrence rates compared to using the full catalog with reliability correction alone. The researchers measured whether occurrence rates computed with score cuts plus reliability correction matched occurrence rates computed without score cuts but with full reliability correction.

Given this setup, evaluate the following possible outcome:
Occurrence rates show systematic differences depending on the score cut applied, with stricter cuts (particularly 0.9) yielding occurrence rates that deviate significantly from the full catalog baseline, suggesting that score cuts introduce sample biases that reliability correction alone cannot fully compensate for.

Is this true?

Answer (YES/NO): NO